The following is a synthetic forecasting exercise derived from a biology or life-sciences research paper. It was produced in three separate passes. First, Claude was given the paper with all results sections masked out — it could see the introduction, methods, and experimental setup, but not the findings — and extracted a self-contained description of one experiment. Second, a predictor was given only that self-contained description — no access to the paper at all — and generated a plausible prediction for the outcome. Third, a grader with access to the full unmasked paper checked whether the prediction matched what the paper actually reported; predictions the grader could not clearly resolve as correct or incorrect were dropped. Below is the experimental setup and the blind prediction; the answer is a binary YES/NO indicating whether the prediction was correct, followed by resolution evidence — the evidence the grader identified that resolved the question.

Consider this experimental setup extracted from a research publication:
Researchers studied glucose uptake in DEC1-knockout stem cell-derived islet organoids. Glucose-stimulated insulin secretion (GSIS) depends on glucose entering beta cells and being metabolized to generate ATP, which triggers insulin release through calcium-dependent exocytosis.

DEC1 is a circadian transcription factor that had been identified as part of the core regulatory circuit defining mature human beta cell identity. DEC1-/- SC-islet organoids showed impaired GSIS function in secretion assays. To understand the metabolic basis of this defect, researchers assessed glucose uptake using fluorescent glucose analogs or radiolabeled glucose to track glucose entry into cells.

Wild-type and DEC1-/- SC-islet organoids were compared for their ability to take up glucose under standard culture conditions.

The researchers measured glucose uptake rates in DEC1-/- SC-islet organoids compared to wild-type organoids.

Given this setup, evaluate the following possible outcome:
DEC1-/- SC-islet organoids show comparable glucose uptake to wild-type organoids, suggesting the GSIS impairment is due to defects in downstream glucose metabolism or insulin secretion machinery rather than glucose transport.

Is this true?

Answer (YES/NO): NO